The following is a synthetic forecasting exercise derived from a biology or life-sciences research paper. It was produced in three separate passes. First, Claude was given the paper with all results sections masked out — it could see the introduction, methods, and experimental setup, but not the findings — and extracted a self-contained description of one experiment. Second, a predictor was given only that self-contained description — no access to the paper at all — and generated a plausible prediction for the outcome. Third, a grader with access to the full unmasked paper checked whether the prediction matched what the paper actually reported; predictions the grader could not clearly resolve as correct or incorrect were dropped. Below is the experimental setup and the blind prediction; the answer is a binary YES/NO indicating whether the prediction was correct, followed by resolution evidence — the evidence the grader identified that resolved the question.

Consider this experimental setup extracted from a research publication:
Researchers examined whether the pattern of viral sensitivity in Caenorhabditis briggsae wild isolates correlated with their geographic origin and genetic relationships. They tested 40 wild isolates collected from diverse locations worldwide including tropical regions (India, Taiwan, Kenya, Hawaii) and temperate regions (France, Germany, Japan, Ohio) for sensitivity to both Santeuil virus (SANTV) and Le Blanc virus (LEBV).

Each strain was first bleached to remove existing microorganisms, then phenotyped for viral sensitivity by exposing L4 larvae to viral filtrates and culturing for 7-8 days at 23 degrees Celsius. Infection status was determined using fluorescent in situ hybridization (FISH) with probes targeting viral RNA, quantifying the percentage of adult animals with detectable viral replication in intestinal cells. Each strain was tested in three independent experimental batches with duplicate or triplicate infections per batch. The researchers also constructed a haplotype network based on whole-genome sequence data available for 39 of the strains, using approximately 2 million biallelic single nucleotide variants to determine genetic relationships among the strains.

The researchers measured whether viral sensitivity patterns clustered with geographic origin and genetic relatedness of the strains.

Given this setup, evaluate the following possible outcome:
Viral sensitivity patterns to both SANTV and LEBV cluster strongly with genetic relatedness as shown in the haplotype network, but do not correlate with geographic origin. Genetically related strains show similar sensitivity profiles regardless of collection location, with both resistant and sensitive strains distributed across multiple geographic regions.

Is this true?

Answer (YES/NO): NO